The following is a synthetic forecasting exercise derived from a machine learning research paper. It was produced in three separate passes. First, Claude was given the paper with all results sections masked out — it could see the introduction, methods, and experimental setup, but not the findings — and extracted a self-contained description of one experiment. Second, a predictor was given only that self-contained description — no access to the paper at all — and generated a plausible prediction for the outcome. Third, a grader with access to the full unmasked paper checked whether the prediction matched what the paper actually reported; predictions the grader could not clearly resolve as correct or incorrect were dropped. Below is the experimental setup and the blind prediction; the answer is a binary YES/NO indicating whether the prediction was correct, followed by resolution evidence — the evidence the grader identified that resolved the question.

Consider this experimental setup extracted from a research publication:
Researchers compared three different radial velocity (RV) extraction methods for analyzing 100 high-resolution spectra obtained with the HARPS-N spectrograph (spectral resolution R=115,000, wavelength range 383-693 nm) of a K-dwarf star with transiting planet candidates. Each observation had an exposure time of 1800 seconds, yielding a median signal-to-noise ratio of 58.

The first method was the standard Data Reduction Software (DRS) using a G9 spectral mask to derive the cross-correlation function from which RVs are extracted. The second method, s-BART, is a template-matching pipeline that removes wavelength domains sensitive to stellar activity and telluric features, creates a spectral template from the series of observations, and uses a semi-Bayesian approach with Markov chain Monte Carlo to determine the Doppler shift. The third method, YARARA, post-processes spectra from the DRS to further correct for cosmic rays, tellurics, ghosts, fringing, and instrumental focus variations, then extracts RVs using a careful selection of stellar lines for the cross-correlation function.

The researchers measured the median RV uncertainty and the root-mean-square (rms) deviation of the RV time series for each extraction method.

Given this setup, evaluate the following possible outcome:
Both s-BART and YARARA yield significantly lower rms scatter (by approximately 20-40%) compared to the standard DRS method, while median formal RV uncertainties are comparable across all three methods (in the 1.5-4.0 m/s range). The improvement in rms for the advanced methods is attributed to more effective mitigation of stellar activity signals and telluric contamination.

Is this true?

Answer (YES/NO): NO